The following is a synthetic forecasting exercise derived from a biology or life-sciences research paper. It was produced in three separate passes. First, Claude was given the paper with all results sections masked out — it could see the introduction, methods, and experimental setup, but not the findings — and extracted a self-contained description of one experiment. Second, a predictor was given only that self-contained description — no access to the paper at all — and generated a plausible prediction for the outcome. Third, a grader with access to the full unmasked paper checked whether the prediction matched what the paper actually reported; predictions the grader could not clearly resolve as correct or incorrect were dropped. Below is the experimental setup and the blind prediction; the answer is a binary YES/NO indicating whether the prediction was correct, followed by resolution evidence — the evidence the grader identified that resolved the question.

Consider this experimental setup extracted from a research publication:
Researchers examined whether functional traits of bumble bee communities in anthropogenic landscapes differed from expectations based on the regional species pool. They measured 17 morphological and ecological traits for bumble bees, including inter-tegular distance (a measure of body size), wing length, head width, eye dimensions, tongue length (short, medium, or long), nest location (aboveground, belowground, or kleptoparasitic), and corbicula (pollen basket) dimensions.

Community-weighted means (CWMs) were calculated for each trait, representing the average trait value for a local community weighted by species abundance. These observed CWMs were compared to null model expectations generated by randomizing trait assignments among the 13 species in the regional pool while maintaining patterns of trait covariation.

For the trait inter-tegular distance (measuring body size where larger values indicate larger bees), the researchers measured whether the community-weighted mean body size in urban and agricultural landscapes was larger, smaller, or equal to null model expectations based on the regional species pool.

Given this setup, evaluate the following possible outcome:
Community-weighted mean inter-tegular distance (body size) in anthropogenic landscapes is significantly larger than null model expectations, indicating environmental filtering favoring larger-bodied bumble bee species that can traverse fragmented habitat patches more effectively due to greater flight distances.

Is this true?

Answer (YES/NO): NO